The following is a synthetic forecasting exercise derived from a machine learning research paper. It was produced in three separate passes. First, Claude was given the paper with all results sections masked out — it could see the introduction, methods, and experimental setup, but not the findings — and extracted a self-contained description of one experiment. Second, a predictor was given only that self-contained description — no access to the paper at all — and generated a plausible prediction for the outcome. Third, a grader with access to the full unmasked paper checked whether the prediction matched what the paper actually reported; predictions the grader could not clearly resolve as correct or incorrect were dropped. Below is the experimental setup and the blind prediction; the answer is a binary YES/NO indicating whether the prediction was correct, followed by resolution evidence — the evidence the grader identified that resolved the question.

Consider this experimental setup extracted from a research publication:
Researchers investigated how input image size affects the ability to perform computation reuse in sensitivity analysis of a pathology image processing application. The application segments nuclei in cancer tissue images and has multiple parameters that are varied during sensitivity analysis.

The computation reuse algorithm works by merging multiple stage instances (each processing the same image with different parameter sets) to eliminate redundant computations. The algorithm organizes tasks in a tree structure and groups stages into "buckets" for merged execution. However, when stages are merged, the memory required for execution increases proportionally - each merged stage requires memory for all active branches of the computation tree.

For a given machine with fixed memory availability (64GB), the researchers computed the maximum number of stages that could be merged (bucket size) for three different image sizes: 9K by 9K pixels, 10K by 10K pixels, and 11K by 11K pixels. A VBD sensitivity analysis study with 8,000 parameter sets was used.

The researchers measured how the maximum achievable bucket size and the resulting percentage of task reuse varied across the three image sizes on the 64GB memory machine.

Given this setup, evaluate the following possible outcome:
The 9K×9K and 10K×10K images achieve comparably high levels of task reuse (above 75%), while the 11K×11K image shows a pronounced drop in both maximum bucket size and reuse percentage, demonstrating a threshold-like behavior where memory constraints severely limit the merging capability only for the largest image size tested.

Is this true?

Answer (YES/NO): NO